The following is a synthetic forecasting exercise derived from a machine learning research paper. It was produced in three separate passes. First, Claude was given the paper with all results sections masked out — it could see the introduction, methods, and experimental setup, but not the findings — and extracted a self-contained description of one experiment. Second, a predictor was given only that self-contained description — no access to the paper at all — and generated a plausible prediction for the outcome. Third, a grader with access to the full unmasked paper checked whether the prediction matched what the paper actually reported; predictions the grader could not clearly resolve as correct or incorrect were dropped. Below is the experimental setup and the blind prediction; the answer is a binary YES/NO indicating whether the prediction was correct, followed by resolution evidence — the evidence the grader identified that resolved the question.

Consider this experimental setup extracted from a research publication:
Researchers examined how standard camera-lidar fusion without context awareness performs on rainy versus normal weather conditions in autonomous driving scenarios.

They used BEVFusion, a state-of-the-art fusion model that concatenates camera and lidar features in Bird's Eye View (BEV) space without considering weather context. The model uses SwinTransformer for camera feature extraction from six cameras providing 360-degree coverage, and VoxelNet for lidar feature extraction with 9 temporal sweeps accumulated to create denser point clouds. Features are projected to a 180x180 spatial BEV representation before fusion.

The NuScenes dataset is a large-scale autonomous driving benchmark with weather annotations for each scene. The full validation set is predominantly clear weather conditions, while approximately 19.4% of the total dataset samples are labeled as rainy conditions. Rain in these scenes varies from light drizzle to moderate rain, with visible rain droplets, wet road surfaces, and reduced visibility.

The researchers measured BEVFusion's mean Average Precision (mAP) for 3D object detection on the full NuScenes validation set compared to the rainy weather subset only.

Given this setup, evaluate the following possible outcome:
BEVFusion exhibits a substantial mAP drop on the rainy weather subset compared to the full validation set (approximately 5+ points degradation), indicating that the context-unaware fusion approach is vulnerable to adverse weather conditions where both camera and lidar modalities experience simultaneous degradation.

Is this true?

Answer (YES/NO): NO